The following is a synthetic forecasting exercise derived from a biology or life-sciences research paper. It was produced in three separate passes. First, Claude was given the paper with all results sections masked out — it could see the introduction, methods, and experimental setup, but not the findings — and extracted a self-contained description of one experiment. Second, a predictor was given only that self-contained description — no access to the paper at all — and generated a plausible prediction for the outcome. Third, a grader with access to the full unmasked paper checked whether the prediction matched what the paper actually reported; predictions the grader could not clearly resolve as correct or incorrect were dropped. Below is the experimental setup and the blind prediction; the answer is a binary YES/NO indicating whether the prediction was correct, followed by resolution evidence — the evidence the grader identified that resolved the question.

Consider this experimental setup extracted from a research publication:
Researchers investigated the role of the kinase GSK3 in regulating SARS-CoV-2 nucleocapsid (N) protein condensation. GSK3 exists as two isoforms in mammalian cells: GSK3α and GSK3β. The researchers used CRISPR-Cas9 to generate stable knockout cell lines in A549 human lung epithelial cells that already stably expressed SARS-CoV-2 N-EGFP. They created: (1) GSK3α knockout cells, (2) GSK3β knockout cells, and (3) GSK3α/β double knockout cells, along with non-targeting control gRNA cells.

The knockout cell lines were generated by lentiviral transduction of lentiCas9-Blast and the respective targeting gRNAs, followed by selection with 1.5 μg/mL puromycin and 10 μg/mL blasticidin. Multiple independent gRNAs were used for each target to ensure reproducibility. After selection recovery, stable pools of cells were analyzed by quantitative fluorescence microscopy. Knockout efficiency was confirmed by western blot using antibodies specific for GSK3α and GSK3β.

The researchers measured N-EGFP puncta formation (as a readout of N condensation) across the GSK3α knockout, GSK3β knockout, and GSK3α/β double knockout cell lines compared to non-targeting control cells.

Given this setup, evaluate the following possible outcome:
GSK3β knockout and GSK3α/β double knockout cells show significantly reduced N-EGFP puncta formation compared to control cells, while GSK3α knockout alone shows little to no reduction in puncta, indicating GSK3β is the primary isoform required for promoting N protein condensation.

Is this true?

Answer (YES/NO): NO